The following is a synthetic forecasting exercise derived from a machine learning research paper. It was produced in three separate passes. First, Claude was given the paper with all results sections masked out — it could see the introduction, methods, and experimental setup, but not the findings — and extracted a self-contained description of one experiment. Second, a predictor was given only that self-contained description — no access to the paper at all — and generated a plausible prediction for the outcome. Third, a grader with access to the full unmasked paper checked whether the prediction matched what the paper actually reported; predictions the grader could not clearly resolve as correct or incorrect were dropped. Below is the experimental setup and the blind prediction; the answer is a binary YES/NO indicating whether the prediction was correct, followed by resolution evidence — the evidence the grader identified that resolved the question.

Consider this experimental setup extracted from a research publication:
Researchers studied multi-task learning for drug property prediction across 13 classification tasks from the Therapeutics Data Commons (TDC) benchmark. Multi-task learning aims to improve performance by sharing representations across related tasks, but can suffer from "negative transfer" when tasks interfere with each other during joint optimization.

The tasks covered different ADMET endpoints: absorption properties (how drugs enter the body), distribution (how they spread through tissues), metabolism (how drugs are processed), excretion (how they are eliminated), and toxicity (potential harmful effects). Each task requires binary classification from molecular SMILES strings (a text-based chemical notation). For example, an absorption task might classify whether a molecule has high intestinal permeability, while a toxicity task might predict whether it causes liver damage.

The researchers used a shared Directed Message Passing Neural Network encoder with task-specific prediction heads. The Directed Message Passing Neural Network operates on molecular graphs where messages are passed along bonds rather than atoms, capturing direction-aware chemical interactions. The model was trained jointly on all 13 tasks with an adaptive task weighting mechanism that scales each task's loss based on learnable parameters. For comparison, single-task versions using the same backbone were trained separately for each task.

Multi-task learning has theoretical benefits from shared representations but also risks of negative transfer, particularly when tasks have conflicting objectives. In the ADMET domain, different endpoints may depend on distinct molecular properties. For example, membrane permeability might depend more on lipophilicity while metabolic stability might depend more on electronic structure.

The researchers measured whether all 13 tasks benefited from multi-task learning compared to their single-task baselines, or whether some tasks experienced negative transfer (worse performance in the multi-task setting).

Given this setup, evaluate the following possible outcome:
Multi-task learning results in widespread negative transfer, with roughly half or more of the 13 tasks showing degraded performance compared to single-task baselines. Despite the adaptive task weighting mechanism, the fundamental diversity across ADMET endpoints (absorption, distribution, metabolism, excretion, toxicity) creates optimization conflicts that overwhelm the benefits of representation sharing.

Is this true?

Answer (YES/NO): NO